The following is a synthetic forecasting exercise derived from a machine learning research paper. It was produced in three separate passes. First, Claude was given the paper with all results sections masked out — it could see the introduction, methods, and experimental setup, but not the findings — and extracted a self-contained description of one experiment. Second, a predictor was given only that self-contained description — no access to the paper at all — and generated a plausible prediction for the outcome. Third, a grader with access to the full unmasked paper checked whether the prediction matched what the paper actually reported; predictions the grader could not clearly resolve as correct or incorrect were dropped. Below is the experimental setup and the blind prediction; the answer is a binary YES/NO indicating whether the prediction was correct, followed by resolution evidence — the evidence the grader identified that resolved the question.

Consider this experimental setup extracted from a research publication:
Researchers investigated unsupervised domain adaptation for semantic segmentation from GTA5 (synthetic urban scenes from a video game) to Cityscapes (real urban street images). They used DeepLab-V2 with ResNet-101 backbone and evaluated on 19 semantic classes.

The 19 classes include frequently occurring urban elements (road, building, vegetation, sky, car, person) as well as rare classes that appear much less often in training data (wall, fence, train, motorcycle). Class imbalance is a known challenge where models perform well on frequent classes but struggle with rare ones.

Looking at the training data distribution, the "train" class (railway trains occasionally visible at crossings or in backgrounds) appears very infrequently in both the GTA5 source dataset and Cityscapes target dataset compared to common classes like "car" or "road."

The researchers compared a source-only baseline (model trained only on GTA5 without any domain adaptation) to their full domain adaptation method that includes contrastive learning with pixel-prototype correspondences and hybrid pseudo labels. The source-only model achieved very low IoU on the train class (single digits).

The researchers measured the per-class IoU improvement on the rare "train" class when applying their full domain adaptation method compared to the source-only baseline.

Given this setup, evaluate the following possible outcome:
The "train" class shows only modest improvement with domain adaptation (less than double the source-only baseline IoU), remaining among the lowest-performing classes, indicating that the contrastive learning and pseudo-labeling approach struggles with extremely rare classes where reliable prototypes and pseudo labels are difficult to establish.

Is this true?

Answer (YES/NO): NO